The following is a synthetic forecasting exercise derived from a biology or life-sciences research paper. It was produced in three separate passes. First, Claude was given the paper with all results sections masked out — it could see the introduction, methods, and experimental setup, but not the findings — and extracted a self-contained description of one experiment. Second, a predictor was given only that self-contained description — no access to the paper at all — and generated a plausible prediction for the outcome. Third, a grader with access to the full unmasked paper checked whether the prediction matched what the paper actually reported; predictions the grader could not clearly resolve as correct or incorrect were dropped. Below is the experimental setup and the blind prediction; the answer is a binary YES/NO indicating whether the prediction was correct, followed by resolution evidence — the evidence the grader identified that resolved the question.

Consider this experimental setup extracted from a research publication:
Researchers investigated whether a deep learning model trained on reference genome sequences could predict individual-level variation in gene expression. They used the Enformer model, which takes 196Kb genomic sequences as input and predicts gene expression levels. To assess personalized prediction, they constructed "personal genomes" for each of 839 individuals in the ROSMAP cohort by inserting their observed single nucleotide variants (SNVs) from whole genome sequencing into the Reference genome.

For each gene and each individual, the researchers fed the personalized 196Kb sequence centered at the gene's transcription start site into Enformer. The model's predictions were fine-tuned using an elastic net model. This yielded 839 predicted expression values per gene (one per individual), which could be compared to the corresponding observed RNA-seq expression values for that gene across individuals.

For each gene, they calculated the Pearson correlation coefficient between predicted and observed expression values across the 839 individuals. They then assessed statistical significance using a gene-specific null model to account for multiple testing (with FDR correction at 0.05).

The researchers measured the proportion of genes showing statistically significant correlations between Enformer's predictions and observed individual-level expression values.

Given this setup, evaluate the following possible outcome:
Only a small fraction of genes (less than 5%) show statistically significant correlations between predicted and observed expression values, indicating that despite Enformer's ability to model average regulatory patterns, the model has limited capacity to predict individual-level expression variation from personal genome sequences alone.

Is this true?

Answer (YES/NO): NO